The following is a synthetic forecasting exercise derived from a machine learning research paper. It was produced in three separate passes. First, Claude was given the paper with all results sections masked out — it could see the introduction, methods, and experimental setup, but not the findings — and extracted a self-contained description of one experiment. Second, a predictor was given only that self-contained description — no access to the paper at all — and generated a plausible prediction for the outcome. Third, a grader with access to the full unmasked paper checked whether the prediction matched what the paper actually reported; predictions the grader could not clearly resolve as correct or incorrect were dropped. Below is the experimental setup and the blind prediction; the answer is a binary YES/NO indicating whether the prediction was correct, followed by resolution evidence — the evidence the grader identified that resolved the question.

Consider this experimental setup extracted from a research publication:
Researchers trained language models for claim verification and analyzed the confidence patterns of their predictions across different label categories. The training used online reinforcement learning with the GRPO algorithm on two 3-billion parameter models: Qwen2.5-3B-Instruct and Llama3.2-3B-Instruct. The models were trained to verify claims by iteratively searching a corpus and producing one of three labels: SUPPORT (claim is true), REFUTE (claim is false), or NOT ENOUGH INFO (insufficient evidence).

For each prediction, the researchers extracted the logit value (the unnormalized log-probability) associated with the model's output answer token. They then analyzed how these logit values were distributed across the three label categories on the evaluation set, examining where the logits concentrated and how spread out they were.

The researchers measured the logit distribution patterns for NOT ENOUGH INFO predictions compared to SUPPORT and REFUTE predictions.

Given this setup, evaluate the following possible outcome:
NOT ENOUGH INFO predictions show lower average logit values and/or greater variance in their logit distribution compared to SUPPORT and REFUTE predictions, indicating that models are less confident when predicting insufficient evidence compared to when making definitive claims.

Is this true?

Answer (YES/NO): YES